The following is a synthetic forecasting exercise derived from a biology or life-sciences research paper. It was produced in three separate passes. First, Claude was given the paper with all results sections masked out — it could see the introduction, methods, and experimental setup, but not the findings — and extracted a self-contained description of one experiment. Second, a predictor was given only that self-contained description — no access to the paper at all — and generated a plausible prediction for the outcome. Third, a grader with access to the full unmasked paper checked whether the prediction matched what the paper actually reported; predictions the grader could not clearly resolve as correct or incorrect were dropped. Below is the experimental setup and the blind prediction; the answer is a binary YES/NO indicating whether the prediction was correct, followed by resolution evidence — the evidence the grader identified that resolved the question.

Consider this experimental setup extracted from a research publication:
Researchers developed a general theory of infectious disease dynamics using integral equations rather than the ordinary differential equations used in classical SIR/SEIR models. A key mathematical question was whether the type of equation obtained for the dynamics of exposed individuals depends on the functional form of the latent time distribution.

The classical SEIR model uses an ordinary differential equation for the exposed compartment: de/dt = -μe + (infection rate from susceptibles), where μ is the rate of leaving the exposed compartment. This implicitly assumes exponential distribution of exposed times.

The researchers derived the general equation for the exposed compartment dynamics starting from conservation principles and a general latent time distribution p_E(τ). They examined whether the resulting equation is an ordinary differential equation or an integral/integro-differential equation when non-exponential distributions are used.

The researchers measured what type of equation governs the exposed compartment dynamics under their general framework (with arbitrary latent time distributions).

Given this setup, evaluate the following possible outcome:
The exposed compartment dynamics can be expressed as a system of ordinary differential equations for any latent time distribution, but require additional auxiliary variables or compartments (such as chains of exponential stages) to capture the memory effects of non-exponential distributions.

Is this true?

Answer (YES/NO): NO